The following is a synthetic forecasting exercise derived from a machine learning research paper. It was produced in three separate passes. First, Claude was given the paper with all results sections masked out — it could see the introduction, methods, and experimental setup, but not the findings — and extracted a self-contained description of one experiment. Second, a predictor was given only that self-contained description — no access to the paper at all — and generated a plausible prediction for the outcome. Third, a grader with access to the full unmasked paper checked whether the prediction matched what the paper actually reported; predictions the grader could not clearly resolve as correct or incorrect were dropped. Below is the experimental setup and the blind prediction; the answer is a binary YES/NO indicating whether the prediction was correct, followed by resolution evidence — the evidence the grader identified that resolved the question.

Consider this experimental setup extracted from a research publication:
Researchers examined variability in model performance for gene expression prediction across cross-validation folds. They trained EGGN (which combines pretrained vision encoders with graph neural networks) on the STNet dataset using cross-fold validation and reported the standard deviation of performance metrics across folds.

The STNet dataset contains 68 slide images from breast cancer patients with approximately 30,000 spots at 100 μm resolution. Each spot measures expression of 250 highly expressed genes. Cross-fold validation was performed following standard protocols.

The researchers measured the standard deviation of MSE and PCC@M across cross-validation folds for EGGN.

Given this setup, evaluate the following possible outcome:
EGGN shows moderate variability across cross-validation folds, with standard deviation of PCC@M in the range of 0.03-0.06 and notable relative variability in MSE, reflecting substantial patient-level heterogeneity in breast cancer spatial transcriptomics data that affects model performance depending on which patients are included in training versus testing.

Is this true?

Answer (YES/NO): YES